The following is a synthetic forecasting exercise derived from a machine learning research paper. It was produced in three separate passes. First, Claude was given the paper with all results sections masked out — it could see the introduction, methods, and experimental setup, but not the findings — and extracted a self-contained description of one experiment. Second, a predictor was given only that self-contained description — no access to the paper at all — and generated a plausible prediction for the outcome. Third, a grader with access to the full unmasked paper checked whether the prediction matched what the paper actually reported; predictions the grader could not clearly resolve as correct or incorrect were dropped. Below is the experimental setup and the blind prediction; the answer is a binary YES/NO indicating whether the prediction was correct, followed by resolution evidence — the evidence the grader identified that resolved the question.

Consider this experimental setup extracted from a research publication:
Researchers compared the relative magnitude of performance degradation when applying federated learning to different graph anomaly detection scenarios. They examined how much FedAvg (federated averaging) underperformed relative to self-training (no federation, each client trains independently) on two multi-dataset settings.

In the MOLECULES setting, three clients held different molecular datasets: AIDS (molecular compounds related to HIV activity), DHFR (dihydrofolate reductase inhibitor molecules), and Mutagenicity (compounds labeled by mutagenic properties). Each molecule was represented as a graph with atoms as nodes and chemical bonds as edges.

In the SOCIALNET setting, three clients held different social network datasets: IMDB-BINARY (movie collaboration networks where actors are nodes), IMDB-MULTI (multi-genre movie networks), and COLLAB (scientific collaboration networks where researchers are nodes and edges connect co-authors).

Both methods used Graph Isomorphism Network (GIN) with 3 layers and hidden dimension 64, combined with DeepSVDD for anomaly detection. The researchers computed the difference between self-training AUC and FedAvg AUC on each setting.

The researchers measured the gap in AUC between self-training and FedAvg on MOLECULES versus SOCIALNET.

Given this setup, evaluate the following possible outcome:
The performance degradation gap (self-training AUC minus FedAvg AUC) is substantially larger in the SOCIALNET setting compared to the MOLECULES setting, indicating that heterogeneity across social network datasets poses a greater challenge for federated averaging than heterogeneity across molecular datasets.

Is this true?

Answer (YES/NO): NO